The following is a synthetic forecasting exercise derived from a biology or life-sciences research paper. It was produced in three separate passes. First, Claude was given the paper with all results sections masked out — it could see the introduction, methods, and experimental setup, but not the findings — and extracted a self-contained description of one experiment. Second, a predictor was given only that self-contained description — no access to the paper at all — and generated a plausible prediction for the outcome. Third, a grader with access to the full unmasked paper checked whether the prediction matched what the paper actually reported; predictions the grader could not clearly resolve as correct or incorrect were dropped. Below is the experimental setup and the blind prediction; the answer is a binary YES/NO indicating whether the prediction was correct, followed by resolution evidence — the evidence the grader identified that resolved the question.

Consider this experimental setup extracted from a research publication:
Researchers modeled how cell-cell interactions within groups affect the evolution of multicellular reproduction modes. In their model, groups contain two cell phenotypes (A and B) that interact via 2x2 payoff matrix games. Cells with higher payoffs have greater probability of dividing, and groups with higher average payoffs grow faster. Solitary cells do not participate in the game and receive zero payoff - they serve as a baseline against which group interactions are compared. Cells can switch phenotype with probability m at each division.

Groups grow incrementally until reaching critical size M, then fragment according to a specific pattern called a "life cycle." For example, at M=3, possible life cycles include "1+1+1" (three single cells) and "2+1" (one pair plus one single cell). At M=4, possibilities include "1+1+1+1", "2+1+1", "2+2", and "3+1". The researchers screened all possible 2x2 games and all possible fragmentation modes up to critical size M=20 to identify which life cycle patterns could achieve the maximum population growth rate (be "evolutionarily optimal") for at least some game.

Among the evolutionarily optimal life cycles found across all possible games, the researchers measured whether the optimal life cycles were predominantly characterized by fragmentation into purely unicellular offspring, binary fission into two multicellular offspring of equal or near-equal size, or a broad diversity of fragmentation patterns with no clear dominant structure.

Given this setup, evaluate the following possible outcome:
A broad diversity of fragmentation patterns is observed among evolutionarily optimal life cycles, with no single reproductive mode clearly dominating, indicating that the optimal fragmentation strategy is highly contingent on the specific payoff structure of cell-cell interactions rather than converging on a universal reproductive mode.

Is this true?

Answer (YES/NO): NO